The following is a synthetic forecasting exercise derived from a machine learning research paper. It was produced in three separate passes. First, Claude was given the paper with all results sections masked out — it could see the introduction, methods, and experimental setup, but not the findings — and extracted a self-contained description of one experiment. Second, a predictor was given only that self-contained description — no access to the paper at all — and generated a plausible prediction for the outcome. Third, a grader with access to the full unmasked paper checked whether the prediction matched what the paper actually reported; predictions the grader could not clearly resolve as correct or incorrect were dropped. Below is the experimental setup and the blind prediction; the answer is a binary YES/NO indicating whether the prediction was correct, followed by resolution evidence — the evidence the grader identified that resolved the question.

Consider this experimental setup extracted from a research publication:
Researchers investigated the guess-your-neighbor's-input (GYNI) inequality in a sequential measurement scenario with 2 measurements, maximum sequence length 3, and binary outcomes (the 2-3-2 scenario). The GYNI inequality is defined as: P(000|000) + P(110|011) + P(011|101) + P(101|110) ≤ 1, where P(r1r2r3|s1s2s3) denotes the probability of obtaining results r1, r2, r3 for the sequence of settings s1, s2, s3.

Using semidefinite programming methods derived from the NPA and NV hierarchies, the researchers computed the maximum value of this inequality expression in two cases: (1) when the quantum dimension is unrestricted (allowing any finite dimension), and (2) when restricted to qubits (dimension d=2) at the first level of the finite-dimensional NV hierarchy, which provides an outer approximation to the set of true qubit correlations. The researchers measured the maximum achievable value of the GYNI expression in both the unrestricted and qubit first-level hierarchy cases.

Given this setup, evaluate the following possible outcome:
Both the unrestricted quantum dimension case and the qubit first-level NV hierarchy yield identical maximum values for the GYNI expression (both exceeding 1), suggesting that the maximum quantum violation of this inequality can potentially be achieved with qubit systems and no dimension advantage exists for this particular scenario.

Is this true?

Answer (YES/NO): NO